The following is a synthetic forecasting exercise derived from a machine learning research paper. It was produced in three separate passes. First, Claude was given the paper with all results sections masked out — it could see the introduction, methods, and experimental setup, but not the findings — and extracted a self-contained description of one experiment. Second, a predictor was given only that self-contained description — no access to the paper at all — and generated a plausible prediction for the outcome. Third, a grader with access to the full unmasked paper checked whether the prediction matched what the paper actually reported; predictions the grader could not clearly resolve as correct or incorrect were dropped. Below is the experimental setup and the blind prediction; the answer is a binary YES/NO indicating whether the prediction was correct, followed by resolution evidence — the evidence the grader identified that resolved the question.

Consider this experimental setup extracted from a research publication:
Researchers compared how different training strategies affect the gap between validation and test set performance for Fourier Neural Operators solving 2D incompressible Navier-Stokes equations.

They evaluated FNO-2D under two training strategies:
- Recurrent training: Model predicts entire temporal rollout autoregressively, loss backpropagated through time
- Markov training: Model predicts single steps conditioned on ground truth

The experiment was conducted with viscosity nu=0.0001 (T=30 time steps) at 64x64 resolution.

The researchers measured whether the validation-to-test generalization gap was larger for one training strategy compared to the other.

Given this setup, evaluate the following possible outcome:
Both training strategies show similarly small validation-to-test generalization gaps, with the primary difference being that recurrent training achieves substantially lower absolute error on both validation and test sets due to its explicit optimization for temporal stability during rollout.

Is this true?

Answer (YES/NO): NO